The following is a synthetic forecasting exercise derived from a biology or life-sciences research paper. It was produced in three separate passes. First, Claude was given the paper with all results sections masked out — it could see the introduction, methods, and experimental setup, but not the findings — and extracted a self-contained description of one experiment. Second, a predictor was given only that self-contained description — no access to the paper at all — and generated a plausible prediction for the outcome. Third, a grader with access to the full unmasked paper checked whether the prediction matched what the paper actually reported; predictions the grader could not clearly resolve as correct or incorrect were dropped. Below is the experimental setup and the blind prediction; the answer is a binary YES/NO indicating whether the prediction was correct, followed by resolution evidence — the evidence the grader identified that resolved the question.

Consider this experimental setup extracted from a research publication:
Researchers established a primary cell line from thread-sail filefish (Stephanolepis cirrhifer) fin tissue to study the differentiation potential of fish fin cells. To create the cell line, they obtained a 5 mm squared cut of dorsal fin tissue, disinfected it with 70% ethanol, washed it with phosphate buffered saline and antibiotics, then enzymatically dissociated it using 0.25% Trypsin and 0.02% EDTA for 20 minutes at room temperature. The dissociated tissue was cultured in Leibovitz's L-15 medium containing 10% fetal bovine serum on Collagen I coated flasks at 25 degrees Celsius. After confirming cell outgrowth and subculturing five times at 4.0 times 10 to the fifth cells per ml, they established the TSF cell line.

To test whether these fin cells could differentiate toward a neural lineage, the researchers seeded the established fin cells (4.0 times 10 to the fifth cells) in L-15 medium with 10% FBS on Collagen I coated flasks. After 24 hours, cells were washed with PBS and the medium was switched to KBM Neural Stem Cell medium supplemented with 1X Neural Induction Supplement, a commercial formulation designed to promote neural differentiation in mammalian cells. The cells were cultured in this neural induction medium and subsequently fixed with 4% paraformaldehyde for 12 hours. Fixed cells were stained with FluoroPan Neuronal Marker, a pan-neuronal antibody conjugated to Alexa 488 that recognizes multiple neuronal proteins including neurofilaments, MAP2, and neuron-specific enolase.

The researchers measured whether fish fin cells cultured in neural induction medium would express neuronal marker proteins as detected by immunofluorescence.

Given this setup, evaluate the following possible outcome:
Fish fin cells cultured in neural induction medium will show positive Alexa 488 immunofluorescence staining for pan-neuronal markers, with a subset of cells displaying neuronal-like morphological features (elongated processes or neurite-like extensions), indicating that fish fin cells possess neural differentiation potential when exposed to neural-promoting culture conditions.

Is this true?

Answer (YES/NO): YES